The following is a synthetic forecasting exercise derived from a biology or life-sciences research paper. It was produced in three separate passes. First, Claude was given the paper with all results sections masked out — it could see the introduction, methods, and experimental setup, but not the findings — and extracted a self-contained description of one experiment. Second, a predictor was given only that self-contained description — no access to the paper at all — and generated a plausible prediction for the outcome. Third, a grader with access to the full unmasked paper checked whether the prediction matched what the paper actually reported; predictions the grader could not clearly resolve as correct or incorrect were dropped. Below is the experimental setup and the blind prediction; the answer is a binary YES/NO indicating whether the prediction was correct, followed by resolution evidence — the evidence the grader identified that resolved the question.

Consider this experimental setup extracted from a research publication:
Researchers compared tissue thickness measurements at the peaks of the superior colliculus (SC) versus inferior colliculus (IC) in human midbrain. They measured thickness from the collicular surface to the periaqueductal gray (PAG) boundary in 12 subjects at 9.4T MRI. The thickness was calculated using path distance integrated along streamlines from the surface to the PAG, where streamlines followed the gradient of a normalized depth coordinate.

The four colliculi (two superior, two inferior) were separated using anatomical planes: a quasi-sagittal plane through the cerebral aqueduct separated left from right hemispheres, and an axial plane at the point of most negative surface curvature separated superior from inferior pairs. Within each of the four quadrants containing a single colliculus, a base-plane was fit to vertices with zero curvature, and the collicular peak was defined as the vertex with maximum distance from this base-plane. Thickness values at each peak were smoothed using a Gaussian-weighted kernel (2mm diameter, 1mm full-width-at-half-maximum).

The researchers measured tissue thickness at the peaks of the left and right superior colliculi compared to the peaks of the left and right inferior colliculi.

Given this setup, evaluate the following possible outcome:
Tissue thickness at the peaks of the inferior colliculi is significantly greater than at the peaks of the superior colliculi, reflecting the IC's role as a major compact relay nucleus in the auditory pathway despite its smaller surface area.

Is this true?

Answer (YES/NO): NO